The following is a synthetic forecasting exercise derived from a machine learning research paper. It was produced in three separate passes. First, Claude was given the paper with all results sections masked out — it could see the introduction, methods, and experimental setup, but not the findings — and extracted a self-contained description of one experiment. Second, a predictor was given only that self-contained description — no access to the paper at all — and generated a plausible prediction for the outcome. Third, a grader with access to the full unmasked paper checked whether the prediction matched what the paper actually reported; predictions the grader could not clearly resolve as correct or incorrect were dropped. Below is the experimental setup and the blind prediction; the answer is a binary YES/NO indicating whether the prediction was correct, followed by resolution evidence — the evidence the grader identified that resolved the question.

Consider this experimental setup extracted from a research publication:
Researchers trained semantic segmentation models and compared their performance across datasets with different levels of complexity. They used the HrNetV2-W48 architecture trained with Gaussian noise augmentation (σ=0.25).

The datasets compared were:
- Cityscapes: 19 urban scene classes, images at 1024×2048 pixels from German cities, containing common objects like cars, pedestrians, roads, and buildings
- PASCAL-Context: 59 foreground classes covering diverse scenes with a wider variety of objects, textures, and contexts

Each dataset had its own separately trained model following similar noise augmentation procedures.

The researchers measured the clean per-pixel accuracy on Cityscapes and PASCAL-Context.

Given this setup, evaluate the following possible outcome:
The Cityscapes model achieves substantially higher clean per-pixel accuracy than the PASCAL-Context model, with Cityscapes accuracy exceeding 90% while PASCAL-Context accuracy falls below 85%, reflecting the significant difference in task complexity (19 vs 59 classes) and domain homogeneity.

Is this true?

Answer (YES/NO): NO